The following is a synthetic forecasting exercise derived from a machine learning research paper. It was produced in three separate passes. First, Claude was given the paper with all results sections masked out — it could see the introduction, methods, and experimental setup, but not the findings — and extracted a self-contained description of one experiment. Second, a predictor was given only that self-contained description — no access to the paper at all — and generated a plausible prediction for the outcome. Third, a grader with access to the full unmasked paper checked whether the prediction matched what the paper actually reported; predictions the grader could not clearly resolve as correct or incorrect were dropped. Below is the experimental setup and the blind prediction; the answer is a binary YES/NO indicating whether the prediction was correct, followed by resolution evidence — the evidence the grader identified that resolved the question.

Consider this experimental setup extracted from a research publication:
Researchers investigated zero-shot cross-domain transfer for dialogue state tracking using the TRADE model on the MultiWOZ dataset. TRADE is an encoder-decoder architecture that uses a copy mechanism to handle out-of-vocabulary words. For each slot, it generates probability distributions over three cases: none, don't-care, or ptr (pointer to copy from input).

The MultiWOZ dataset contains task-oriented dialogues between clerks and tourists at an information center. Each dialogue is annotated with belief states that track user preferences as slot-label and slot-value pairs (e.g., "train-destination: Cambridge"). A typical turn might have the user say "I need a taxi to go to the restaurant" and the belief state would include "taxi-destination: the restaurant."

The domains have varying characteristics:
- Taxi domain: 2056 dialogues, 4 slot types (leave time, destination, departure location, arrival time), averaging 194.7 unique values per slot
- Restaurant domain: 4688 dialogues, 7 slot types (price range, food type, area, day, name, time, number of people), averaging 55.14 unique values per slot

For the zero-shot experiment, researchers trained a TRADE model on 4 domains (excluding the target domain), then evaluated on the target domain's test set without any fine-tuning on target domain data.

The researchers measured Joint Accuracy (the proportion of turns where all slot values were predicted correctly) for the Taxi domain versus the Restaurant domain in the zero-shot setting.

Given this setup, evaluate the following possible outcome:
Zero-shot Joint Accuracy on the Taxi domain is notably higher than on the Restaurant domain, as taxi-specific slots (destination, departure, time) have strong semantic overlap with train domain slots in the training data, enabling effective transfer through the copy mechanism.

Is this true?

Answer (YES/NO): YES